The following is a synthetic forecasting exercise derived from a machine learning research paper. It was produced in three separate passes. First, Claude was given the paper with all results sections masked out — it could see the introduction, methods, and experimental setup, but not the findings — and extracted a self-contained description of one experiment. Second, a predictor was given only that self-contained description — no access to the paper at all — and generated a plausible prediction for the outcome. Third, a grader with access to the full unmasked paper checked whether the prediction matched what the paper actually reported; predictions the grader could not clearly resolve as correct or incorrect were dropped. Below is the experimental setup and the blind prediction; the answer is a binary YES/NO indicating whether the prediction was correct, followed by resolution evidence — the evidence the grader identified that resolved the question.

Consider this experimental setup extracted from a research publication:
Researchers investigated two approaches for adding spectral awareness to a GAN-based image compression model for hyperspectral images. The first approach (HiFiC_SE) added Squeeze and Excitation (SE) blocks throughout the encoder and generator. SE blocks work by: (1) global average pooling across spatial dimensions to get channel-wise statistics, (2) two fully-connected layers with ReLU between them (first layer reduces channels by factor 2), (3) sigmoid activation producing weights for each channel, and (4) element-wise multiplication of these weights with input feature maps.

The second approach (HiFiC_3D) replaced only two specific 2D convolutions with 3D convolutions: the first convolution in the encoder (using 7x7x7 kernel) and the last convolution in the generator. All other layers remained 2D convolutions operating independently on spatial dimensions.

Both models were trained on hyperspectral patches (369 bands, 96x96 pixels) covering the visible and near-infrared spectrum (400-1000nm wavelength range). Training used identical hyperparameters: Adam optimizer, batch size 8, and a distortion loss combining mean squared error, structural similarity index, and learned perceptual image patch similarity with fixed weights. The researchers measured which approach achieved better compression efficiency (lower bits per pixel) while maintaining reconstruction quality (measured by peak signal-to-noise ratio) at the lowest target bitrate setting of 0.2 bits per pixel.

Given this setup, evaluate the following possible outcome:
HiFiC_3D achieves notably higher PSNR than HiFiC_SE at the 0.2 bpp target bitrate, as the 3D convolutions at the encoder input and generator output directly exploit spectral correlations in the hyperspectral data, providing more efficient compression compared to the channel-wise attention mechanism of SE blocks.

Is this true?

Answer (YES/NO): YES